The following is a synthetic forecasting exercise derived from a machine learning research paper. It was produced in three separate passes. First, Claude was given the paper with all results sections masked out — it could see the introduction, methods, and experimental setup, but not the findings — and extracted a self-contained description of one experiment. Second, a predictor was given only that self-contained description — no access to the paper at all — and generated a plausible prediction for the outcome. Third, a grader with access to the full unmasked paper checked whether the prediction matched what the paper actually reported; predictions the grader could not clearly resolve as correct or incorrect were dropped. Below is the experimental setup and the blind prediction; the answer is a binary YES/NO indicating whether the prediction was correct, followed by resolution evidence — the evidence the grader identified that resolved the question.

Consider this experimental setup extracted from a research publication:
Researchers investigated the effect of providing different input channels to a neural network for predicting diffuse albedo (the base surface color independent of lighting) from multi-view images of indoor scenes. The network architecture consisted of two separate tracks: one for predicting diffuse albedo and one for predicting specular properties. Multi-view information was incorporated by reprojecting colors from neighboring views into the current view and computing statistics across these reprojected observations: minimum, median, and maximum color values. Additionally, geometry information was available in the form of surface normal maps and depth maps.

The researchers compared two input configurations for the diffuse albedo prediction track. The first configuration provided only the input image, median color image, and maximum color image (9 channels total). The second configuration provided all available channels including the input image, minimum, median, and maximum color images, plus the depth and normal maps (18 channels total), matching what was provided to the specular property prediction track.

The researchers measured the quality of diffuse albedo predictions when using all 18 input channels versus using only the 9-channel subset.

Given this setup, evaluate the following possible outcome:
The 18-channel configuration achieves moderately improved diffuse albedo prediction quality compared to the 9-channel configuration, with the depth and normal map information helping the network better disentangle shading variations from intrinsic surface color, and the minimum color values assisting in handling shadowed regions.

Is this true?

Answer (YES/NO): NO